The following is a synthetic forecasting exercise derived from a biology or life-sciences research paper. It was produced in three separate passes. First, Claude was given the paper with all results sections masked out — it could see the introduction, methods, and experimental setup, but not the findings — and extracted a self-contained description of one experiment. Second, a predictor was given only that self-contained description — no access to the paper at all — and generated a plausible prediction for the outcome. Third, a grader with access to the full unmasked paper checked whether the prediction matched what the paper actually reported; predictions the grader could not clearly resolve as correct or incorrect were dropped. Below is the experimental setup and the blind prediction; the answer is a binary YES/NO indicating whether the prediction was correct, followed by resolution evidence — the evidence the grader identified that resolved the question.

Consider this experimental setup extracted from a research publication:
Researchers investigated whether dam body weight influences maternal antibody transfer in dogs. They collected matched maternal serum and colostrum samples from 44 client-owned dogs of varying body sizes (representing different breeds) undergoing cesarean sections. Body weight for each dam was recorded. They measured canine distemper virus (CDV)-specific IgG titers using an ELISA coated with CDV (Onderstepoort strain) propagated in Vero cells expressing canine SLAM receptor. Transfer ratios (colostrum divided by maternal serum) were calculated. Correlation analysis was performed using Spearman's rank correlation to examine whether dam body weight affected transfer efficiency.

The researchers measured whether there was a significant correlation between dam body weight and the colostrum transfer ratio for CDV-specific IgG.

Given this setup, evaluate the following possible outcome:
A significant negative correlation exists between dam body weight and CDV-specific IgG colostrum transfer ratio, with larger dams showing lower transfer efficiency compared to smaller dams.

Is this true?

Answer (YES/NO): NO